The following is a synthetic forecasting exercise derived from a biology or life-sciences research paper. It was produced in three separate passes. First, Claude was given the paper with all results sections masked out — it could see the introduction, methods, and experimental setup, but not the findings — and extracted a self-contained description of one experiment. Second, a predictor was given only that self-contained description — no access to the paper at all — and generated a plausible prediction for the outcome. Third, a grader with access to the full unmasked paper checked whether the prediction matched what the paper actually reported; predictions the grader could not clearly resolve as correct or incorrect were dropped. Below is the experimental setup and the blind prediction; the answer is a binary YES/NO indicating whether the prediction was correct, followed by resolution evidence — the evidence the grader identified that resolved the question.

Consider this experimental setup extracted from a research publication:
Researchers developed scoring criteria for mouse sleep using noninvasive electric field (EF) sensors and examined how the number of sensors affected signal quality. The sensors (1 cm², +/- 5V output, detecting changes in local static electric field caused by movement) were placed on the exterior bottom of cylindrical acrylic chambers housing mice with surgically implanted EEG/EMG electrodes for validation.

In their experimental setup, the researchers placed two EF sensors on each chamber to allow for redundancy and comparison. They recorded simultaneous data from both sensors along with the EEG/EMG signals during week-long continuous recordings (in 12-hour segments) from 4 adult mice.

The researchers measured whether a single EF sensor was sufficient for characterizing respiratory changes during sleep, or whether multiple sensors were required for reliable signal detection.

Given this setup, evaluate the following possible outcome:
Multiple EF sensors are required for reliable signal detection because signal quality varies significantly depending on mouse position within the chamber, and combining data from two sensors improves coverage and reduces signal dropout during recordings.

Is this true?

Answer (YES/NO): NO